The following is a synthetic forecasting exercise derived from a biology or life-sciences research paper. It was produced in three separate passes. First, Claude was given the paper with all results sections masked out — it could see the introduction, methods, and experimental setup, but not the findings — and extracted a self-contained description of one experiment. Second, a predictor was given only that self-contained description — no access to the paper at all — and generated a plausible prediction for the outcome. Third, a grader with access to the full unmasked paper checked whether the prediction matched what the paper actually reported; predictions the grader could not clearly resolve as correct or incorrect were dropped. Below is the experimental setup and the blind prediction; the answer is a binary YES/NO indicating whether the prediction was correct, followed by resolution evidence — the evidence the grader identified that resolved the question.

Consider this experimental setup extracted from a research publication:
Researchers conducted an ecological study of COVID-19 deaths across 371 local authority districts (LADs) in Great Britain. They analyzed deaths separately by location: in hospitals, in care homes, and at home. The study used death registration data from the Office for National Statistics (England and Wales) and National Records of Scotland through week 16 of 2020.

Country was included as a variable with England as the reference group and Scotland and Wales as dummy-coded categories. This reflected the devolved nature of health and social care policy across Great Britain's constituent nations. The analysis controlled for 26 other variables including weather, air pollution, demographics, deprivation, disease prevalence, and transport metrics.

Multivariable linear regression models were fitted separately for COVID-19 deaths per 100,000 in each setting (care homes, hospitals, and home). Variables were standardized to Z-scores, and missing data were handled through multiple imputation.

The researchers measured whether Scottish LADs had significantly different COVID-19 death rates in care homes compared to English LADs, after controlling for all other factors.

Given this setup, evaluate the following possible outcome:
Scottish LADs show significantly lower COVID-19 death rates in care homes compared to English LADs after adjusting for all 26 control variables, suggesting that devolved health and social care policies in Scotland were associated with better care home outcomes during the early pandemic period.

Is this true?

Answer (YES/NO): NO